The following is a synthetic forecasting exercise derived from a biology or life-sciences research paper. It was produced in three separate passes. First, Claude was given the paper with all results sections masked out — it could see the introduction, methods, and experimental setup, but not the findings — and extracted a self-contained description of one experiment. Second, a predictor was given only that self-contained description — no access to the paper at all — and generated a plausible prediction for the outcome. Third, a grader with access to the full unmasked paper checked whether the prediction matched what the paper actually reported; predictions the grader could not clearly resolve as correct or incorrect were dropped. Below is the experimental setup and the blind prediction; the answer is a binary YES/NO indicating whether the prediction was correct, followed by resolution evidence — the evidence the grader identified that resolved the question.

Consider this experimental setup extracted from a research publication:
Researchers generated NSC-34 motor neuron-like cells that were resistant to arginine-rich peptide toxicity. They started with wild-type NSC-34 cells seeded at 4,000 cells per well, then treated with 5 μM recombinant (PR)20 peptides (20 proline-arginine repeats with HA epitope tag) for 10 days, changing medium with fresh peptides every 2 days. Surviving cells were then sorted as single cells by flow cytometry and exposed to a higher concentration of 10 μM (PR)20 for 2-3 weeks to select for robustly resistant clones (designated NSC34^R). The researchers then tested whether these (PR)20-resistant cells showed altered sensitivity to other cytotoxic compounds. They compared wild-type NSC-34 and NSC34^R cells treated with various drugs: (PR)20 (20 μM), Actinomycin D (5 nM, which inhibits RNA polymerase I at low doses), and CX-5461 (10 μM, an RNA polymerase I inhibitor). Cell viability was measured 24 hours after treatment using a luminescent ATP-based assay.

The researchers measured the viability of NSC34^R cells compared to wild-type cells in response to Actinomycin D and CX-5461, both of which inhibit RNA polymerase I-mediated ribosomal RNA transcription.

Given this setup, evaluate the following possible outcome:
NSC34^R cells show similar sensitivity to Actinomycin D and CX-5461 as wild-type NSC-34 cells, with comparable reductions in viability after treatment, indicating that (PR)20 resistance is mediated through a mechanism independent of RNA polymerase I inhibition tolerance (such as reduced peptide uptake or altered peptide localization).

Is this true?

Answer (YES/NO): NO